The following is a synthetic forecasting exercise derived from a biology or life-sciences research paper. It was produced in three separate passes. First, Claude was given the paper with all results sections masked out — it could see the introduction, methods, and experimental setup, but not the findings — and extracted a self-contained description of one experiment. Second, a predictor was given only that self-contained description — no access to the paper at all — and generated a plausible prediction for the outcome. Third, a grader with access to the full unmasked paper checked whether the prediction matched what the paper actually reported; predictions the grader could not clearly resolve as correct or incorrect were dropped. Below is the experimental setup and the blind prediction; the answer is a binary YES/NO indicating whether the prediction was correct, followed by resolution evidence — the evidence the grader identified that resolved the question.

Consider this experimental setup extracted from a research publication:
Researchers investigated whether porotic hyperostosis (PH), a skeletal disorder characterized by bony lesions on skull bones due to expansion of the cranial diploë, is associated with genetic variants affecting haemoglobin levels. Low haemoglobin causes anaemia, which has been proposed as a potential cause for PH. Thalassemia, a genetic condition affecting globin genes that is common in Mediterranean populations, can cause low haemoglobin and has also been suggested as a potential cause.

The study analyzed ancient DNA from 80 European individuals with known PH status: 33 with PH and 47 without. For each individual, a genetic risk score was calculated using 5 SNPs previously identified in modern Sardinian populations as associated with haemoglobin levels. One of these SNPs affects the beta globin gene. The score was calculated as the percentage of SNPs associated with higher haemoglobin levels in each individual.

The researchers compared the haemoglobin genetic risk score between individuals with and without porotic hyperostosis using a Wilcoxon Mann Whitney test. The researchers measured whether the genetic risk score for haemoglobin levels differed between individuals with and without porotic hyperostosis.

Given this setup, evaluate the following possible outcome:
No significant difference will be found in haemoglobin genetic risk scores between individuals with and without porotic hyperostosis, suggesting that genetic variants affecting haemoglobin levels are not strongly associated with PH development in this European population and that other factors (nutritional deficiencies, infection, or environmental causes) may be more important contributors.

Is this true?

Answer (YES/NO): NO